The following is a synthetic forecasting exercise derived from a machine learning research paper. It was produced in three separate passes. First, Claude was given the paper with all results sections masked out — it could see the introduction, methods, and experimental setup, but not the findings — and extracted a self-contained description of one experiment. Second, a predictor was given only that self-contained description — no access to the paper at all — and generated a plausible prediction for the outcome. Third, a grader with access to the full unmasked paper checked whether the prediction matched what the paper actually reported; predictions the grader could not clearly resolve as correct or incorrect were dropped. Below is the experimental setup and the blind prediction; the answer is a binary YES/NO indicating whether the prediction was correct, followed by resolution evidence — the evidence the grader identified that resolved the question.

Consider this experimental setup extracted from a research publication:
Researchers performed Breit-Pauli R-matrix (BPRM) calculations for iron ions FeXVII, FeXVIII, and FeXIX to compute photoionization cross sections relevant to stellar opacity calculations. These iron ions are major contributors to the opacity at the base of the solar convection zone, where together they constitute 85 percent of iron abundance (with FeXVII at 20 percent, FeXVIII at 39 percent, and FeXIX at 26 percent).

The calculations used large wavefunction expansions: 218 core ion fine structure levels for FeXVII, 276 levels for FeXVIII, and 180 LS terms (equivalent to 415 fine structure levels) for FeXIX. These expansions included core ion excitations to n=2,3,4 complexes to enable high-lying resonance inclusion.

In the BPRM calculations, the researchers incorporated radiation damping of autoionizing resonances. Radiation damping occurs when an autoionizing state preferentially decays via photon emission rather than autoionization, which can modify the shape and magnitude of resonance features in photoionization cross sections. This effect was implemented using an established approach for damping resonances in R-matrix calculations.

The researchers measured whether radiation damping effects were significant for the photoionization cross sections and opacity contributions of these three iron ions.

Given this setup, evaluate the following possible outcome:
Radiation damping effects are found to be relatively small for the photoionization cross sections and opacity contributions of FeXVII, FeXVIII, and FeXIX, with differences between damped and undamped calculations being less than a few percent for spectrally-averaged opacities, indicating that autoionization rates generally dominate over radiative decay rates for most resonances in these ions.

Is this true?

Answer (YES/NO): YES